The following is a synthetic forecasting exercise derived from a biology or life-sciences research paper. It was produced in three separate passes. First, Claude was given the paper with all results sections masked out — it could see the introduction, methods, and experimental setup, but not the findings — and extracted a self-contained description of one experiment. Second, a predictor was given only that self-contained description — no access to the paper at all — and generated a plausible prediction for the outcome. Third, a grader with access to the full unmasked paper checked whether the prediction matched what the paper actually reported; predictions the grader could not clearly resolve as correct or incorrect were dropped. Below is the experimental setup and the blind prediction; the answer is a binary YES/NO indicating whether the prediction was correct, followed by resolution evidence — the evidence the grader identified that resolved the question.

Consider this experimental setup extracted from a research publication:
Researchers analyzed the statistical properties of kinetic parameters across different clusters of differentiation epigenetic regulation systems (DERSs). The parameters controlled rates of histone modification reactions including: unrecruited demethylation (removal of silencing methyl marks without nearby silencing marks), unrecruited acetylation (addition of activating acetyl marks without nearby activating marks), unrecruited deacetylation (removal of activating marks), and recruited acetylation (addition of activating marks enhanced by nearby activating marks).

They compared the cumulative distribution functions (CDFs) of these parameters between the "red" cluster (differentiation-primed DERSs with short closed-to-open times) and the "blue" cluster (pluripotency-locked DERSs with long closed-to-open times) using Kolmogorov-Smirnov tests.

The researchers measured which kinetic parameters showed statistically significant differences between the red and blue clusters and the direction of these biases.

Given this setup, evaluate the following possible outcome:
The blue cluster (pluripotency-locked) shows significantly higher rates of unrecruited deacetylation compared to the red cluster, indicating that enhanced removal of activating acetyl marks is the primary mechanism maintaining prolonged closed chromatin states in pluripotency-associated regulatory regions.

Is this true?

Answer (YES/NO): NO